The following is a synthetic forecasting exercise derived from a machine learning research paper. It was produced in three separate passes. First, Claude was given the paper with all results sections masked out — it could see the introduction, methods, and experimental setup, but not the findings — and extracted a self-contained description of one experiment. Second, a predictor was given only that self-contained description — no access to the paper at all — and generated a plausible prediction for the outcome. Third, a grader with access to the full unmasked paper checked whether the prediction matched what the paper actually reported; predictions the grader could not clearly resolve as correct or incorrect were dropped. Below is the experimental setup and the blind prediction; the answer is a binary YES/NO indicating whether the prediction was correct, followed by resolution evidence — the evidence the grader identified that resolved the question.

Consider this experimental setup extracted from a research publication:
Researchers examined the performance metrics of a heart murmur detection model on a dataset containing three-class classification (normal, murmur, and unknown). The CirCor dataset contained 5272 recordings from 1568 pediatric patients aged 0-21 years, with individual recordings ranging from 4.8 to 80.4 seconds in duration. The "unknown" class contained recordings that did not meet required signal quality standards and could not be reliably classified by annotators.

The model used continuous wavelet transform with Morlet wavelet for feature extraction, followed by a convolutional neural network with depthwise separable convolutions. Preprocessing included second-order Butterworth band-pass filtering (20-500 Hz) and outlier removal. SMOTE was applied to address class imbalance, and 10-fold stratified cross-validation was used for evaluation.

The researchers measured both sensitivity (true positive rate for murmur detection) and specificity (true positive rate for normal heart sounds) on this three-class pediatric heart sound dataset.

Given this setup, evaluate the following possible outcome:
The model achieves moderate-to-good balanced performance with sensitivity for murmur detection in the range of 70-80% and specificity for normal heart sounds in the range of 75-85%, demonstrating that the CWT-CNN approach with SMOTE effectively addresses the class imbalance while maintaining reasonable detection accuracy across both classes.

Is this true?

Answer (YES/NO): NO